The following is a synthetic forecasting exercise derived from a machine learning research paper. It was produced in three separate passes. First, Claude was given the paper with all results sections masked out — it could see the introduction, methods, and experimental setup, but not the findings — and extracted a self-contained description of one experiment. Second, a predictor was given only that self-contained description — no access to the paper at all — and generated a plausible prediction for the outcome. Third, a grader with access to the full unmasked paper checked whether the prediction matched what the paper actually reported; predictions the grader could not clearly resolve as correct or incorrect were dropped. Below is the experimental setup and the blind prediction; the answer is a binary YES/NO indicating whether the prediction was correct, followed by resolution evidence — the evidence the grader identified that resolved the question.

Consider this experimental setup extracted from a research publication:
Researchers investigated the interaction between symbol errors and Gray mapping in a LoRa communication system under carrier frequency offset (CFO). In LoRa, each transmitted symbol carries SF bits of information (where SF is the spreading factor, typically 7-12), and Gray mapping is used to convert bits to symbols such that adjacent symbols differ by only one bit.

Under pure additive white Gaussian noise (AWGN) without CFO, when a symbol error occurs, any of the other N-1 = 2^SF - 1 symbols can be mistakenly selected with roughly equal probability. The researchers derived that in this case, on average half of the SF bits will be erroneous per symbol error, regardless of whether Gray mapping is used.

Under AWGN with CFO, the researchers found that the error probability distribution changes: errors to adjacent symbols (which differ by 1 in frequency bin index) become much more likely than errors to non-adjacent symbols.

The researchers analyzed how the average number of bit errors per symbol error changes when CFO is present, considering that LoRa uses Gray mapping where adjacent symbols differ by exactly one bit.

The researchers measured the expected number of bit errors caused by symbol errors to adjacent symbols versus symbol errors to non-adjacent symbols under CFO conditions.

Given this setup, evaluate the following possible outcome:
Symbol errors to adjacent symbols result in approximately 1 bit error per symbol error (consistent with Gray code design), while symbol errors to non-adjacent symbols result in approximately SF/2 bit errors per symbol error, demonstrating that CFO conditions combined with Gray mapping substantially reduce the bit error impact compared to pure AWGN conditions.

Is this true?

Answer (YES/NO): YES